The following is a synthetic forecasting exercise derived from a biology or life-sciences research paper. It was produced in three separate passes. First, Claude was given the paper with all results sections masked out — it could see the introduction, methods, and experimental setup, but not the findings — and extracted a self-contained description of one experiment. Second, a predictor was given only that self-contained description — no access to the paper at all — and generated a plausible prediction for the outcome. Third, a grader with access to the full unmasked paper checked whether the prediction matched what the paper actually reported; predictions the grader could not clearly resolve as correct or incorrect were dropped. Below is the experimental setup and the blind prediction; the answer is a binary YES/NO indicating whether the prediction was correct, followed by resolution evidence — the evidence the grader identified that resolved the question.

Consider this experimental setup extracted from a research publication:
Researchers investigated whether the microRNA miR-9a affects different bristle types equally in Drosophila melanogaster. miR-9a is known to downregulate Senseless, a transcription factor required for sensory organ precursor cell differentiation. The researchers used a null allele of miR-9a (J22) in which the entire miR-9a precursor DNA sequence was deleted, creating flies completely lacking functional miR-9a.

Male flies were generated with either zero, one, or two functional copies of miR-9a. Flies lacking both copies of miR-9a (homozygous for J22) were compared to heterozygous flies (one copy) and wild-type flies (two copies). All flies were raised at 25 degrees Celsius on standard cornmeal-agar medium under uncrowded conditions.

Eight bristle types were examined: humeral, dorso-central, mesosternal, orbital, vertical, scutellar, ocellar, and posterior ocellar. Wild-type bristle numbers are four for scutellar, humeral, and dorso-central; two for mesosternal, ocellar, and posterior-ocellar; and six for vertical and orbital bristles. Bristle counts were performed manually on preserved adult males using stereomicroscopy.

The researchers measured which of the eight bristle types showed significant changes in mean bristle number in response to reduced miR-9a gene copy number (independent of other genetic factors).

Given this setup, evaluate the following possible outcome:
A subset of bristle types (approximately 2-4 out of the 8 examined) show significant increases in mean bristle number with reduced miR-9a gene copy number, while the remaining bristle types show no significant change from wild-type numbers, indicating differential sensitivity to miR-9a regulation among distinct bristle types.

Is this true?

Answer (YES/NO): YES